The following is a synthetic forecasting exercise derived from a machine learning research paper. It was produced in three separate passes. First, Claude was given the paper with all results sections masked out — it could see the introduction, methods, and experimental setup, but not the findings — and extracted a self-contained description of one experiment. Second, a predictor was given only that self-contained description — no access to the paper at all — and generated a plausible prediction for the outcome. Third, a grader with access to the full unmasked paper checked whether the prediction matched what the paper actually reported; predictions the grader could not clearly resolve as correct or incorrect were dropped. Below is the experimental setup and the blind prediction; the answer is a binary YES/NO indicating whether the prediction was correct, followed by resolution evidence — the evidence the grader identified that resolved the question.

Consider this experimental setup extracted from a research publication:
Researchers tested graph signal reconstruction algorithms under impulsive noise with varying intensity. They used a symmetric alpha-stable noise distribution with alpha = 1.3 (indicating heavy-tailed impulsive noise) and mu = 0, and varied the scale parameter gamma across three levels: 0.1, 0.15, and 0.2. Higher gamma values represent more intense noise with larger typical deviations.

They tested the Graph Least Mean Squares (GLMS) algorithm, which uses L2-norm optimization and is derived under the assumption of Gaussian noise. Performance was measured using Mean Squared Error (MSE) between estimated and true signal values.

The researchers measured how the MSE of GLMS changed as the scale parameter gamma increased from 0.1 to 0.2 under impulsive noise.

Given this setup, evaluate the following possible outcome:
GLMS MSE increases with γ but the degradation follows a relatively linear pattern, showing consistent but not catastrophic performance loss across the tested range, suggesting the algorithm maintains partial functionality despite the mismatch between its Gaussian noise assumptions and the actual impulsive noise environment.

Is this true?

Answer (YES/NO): NO